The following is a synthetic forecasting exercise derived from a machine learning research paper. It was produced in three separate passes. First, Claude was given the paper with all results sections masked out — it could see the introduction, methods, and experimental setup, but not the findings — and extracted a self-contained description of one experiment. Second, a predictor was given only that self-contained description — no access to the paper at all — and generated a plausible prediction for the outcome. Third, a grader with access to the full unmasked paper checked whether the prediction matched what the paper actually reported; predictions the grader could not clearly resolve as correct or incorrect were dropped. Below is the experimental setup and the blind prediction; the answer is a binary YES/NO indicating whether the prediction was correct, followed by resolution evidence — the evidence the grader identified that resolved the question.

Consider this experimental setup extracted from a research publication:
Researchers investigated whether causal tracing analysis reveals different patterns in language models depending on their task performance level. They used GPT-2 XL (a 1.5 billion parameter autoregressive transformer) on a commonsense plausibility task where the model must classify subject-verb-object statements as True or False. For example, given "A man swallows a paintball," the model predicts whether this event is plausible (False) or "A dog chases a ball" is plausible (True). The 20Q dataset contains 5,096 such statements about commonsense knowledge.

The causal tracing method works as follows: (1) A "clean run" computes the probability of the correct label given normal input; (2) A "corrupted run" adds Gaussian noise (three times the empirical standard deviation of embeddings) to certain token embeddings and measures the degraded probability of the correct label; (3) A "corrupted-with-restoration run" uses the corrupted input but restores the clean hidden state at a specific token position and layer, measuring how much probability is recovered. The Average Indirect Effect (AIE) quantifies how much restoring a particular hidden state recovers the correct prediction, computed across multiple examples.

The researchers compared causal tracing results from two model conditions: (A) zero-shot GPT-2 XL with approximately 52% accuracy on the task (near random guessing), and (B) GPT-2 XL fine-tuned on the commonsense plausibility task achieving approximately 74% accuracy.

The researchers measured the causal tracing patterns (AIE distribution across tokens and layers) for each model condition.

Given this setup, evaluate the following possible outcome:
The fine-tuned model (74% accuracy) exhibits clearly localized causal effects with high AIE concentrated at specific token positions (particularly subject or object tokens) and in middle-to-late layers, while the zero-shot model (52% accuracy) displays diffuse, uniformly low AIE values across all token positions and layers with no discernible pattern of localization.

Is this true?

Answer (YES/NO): NO